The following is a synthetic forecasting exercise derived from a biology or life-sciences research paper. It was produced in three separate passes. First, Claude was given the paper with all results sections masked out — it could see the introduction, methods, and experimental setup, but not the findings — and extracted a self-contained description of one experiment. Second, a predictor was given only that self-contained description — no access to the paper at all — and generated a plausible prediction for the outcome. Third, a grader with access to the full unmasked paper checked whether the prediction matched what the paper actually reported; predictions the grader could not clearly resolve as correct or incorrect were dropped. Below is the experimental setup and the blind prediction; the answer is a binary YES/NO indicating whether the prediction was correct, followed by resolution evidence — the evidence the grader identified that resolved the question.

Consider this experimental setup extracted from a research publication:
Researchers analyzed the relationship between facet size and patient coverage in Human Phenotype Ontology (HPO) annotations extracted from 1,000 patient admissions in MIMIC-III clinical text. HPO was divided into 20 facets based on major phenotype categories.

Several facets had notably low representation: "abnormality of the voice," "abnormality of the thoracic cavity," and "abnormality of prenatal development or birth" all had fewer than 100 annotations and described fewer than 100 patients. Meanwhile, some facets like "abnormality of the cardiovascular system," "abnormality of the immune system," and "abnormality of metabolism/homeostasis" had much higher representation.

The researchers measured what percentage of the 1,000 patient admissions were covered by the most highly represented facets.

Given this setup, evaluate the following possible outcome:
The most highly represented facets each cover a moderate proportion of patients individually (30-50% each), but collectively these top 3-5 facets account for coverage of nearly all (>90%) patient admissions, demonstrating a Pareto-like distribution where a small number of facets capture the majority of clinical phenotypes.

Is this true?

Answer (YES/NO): NO